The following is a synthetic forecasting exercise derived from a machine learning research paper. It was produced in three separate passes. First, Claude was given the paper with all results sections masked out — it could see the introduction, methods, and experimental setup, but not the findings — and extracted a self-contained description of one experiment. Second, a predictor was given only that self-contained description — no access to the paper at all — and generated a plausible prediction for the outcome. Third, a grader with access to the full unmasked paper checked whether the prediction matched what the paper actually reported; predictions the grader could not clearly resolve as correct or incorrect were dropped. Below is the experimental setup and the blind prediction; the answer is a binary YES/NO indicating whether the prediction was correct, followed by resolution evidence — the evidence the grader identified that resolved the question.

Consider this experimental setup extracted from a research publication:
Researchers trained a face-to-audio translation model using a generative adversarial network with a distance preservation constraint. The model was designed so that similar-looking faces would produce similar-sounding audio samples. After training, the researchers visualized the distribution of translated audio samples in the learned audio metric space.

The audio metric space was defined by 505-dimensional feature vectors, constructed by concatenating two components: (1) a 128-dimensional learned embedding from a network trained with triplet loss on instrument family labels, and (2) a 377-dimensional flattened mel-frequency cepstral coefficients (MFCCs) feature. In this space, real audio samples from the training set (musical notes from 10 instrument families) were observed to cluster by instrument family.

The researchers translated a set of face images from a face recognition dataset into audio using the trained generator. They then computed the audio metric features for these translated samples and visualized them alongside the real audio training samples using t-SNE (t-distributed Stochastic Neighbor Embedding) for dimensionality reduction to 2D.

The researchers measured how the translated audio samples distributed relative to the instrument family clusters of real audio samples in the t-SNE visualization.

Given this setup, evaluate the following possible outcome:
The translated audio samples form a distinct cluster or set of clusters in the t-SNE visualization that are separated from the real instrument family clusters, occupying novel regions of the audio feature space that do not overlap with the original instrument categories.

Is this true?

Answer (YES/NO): NO